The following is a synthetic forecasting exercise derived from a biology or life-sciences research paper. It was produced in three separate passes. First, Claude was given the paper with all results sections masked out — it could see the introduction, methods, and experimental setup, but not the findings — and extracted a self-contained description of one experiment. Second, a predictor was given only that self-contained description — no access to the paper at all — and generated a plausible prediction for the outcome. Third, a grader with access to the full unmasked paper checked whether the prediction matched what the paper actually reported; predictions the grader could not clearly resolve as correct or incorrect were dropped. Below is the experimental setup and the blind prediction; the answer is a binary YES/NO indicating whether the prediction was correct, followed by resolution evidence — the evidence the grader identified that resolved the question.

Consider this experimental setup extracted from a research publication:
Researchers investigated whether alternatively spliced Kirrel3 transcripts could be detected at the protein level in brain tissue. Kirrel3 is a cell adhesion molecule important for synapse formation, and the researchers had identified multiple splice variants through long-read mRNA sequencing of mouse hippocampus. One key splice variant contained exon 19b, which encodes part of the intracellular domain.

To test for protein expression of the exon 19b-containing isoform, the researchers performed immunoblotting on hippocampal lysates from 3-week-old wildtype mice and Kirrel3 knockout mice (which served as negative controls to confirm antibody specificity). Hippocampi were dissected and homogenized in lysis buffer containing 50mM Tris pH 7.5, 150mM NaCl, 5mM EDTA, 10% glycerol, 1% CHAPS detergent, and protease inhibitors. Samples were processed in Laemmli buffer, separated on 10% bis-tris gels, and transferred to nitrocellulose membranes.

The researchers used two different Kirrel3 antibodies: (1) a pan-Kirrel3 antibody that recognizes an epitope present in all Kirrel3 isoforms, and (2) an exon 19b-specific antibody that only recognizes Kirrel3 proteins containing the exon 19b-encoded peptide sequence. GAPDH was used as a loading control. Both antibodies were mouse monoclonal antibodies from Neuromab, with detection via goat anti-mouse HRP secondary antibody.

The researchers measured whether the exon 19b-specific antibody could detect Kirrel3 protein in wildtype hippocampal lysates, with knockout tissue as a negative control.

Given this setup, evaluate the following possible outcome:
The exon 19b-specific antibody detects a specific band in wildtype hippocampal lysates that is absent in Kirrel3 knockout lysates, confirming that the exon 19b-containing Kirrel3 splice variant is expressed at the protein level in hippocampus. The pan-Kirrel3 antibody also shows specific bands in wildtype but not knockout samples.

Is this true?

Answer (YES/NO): YES